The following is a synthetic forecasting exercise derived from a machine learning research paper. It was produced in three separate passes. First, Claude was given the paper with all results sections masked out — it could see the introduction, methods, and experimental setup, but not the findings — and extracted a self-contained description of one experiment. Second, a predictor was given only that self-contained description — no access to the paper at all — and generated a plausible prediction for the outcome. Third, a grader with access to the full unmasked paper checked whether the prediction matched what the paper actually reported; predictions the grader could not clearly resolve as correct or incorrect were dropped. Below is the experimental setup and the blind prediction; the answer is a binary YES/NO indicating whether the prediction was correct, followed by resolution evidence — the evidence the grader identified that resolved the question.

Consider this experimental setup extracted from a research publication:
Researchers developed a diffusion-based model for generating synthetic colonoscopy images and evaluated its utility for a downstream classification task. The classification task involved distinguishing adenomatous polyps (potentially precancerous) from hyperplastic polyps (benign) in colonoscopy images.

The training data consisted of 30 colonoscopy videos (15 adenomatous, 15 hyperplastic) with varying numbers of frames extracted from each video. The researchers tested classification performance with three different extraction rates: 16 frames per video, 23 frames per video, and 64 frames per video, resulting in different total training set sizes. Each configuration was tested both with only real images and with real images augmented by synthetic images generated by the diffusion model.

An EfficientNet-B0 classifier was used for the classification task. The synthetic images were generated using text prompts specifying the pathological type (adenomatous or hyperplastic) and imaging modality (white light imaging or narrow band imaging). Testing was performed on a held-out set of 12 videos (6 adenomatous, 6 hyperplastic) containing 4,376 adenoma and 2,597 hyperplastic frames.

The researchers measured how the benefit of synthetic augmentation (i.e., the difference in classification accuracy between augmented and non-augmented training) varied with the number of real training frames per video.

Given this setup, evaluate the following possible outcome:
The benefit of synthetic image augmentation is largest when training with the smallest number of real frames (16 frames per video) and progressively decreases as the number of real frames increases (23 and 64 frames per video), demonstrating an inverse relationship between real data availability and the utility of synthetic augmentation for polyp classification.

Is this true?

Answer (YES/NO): YES